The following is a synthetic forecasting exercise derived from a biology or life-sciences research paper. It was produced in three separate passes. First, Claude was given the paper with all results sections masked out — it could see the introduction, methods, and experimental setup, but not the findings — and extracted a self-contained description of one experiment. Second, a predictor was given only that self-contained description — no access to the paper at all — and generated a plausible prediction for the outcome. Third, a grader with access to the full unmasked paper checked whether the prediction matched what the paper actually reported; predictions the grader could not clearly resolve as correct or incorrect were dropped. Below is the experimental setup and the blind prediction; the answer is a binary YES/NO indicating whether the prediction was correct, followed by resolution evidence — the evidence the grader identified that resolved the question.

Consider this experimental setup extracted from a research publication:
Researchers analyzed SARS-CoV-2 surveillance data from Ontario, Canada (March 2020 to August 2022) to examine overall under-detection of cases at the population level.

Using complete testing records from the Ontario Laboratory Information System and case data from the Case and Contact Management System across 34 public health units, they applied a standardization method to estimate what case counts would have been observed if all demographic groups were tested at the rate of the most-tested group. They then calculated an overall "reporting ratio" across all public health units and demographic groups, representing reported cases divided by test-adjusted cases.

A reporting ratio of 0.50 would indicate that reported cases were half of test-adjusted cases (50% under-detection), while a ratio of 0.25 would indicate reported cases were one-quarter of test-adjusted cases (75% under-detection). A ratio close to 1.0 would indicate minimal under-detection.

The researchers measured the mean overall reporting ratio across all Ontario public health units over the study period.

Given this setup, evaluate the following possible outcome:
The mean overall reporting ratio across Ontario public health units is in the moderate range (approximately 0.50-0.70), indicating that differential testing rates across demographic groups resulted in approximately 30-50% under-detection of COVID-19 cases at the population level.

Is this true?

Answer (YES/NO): NO